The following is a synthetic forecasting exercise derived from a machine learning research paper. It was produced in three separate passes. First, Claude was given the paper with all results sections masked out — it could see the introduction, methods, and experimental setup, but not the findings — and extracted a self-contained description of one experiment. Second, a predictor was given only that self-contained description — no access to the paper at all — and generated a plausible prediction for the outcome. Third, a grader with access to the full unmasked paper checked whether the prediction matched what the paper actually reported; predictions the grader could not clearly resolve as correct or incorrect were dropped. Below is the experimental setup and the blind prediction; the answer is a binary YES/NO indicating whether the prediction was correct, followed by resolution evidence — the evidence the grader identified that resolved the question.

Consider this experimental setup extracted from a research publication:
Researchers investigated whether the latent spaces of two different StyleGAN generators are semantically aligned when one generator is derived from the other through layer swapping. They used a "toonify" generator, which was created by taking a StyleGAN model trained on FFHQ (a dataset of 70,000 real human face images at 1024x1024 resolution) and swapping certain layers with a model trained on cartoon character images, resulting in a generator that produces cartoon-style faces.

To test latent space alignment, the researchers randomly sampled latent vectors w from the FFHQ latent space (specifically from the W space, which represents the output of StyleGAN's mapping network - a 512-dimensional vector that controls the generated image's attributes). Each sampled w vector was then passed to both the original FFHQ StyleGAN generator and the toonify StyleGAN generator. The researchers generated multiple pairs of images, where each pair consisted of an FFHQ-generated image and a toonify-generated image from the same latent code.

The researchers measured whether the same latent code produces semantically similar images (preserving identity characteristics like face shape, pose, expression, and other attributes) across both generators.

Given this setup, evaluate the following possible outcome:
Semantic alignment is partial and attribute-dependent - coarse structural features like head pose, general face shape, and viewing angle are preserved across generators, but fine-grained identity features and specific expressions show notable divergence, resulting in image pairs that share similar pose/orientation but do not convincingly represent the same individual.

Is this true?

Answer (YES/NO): NO